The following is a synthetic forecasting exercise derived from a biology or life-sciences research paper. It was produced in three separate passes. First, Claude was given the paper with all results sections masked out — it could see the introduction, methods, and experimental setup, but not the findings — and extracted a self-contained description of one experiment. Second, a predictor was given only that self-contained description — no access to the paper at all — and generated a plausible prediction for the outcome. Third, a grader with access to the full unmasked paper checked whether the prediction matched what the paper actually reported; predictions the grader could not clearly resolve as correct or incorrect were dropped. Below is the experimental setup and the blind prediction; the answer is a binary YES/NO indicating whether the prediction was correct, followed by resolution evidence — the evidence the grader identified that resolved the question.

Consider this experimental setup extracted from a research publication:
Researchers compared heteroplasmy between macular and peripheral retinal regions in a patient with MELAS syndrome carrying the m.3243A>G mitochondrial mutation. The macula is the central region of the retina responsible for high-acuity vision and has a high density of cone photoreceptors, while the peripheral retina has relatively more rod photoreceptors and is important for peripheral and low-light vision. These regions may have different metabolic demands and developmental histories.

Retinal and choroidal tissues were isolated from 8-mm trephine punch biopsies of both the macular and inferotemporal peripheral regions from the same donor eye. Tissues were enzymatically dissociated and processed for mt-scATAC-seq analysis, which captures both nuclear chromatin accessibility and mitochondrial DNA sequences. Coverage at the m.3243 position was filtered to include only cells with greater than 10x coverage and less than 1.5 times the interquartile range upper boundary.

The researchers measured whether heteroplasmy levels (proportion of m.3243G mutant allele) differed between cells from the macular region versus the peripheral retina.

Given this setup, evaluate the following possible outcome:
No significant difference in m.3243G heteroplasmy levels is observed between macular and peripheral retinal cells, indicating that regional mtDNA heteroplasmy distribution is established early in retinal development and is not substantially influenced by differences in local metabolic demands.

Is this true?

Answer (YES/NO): YES